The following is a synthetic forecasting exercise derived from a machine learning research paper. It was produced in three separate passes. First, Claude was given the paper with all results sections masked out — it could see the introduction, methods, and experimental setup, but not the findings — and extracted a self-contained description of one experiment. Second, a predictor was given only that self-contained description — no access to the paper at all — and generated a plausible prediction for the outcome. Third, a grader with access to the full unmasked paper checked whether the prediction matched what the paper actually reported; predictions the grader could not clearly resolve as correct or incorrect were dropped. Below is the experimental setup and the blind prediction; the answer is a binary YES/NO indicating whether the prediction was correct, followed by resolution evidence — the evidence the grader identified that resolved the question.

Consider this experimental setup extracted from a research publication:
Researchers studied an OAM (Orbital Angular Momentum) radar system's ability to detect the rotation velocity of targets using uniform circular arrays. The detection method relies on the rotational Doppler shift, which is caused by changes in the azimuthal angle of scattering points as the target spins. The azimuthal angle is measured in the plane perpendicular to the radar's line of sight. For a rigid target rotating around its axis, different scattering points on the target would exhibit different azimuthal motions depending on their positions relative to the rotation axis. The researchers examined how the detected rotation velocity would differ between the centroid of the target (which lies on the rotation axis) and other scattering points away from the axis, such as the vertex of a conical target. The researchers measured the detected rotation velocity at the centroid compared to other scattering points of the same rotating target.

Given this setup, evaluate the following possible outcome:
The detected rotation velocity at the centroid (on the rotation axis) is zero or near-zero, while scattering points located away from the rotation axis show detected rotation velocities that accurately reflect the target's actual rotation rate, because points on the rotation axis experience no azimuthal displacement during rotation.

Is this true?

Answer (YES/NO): YES